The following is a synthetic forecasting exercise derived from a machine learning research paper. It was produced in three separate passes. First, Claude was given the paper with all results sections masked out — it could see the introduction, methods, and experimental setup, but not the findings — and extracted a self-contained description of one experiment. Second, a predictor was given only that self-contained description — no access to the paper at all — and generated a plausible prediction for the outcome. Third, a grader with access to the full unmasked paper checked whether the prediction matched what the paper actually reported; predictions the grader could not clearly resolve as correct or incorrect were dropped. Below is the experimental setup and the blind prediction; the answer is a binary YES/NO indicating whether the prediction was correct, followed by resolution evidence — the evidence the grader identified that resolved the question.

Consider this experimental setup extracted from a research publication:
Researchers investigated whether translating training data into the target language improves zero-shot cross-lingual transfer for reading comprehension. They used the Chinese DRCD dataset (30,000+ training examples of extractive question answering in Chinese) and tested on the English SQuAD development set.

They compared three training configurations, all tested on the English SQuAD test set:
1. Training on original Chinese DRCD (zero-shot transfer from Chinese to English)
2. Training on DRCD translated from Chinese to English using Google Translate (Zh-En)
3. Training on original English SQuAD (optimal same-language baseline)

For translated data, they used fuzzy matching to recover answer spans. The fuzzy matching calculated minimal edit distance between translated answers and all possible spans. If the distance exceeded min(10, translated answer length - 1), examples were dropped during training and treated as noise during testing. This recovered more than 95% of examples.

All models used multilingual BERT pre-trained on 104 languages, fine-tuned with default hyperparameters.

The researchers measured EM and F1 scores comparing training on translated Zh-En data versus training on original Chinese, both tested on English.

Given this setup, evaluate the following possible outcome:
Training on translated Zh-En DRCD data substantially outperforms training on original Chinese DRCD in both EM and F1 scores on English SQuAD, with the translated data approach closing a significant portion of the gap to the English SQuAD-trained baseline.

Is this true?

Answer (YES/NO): NO